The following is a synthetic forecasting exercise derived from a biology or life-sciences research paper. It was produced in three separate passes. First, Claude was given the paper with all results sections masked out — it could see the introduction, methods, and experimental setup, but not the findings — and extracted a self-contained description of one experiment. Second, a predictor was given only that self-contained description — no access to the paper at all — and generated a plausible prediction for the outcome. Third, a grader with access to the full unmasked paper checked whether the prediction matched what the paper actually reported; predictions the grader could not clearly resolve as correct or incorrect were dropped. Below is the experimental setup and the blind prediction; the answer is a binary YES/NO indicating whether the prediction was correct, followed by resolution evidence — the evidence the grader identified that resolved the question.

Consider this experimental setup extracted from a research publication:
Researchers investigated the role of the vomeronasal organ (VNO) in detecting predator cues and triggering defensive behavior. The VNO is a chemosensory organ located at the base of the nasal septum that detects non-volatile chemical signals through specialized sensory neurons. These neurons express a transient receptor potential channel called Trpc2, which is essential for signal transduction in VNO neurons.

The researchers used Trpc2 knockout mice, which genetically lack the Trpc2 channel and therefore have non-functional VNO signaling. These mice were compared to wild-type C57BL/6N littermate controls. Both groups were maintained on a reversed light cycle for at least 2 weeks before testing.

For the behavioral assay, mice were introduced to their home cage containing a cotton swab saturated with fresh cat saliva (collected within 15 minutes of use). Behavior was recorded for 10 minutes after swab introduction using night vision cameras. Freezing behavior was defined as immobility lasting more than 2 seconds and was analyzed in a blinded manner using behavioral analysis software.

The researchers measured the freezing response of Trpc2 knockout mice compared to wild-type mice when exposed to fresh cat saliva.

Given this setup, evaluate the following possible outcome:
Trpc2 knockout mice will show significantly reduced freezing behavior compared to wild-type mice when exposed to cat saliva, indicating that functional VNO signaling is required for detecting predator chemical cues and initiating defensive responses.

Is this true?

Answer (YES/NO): YES